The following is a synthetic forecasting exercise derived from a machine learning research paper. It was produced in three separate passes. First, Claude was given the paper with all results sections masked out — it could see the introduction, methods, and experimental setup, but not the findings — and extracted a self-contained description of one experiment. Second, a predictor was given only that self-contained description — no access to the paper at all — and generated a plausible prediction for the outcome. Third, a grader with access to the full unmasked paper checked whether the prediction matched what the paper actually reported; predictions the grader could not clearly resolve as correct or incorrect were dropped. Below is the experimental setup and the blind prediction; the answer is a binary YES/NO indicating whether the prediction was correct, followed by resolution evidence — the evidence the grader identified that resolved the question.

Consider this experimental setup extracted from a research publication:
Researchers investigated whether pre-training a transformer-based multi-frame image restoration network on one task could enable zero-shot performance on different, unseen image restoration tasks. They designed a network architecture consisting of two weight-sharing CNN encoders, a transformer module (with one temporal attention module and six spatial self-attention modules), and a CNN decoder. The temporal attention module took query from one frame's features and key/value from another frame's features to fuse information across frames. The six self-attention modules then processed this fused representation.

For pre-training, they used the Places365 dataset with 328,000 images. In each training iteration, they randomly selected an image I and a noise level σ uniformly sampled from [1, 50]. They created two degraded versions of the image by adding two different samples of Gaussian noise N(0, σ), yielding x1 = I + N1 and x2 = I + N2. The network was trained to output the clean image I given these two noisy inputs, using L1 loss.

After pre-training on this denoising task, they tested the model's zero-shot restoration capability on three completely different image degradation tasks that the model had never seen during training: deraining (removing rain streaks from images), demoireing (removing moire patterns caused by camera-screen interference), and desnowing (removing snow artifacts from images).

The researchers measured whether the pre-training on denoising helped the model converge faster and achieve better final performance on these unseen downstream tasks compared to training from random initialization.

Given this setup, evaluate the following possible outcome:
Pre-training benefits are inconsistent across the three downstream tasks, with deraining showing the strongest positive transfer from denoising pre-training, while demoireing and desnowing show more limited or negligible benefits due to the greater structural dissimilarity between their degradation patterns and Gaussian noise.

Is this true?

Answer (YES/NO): NO